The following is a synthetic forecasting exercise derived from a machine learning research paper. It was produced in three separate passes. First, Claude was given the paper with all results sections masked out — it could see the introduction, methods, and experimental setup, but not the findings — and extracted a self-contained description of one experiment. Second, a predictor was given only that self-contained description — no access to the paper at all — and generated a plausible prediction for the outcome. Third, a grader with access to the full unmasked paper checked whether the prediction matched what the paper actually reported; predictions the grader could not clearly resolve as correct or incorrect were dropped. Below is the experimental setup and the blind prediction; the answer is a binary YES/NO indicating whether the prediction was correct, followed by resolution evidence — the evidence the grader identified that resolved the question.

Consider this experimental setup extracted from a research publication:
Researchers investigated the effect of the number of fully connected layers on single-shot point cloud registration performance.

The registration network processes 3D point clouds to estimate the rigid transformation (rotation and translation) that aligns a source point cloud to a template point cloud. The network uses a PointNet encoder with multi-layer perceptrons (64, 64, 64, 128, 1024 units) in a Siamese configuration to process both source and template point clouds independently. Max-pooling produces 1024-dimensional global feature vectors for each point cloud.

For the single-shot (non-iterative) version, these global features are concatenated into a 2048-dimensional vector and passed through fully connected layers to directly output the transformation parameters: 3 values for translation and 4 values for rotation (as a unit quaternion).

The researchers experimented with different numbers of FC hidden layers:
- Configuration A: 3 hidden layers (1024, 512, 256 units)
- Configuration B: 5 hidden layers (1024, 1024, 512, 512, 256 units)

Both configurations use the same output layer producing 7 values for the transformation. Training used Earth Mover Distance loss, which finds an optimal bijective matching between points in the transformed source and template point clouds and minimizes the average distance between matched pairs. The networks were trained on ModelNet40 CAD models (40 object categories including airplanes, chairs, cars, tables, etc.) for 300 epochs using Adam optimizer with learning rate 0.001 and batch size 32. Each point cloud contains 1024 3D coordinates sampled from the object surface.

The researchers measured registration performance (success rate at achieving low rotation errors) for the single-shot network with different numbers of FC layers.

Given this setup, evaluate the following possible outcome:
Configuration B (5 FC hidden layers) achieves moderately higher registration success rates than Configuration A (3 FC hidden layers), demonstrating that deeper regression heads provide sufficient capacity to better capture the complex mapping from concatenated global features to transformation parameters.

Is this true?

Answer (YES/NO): NO